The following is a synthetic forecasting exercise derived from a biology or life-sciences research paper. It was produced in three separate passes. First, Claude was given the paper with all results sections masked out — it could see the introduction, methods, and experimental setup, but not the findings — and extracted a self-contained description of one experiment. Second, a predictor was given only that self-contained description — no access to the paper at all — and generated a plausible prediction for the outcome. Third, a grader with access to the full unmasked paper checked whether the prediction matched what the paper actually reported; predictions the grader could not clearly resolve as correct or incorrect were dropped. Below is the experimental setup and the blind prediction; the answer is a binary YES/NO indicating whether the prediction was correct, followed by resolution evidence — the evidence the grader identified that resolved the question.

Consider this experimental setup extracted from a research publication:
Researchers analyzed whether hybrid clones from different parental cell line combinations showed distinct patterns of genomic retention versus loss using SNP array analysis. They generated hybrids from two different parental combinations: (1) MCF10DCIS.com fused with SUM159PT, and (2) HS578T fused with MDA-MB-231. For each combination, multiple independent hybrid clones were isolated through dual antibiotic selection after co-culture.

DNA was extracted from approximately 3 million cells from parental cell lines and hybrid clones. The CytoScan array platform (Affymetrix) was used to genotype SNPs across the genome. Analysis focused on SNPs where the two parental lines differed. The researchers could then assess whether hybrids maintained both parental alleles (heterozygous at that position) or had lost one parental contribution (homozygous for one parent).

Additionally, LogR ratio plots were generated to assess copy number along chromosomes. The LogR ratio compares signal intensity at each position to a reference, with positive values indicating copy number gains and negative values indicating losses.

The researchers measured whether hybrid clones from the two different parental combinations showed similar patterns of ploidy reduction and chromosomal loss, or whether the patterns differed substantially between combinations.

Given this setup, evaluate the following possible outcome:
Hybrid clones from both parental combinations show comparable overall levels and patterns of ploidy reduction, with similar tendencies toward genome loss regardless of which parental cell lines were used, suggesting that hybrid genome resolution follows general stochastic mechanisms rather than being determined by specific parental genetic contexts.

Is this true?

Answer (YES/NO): NO